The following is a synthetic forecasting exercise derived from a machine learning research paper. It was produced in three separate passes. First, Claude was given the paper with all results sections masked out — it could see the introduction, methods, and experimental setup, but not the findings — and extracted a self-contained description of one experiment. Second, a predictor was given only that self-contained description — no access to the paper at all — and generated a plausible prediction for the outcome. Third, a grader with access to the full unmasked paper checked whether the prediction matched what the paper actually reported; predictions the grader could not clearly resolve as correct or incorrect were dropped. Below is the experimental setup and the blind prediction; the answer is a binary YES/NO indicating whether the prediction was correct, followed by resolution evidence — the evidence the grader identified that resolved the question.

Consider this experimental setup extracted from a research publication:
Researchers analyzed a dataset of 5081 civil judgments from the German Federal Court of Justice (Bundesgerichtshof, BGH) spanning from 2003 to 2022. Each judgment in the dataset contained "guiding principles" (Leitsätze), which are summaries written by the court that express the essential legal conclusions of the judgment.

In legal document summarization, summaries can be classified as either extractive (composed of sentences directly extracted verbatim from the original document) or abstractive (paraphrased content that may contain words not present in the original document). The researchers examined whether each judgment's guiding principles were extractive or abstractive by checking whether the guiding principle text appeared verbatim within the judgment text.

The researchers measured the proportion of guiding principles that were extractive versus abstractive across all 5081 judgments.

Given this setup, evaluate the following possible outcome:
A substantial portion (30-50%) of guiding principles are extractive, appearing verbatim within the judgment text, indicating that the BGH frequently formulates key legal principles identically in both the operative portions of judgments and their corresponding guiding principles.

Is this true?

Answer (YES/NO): NO